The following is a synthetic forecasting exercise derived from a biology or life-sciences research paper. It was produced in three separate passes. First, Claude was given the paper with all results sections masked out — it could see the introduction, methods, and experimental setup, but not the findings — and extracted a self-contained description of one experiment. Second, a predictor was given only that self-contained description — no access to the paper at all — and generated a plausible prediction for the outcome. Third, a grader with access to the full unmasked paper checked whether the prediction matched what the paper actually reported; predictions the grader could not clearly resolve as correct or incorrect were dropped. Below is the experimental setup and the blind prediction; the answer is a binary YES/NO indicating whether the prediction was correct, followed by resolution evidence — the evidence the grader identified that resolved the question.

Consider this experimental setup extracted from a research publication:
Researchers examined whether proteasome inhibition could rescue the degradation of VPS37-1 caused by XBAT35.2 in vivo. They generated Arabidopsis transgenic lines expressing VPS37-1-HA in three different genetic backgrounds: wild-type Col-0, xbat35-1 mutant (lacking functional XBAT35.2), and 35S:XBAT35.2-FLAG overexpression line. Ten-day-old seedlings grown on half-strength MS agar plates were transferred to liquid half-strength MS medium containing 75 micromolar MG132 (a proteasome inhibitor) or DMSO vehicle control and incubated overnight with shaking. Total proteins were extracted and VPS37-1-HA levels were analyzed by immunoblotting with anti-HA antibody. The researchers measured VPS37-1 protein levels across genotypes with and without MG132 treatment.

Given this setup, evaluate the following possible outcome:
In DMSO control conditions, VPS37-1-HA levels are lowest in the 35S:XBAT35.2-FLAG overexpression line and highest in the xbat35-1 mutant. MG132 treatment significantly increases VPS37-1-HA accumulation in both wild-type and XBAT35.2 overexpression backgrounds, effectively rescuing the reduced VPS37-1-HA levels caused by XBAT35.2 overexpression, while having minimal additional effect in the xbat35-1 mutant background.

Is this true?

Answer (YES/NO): YES